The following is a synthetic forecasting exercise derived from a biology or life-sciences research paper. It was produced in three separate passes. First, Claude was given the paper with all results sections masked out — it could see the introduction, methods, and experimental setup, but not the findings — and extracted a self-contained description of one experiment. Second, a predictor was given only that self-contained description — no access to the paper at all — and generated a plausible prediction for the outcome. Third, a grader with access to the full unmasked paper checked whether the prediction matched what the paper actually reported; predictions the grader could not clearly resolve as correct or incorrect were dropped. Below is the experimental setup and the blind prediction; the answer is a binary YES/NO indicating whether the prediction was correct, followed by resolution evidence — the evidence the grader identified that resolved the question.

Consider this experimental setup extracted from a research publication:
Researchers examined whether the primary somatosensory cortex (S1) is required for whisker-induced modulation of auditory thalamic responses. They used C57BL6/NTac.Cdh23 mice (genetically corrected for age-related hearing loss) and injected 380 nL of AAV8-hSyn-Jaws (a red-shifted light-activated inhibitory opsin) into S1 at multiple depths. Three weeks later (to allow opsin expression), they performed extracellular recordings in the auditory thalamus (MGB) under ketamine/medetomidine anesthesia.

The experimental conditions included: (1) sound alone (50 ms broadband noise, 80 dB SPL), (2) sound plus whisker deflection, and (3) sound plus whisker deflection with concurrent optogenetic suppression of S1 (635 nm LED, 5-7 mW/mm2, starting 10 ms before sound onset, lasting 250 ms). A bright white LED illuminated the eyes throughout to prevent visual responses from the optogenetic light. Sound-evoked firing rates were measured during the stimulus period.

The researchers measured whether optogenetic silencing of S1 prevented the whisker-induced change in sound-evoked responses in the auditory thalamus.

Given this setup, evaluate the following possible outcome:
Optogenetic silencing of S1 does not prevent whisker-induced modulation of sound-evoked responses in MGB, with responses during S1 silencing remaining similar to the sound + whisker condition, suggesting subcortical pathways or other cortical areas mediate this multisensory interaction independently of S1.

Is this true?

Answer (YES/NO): NO